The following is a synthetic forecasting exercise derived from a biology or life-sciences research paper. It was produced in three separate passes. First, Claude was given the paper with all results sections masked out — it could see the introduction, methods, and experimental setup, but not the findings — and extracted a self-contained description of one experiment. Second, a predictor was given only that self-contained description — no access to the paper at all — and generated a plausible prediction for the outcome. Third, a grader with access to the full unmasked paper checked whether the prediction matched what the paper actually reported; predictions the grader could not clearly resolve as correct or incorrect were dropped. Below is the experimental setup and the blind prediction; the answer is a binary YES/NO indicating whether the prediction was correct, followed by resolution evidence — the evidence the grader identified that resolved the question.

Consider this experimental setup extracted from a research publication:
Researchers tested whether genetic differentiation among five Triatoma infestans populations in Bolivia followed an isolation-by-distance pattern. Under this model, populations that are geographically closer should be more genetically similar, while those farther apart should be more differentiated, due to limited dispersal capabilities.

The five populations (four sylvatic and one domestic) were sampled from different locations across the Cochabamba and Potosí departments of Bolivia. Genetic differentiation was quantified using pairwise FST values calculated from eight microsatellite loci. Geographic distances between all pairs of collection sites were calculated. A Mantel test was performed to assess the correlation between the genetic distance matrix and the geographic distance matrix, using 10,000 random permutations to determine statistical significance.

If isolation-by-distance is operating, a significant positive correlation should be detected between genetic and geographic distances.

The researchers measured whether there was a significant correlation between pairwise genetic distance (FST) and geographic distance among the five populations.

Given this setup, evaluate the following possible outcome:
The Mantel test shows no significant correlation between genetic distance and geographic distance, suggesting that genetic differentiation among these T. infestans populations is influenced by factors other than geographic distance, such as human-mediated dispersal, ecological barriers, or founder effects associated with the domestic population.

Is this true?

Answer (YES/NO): NO